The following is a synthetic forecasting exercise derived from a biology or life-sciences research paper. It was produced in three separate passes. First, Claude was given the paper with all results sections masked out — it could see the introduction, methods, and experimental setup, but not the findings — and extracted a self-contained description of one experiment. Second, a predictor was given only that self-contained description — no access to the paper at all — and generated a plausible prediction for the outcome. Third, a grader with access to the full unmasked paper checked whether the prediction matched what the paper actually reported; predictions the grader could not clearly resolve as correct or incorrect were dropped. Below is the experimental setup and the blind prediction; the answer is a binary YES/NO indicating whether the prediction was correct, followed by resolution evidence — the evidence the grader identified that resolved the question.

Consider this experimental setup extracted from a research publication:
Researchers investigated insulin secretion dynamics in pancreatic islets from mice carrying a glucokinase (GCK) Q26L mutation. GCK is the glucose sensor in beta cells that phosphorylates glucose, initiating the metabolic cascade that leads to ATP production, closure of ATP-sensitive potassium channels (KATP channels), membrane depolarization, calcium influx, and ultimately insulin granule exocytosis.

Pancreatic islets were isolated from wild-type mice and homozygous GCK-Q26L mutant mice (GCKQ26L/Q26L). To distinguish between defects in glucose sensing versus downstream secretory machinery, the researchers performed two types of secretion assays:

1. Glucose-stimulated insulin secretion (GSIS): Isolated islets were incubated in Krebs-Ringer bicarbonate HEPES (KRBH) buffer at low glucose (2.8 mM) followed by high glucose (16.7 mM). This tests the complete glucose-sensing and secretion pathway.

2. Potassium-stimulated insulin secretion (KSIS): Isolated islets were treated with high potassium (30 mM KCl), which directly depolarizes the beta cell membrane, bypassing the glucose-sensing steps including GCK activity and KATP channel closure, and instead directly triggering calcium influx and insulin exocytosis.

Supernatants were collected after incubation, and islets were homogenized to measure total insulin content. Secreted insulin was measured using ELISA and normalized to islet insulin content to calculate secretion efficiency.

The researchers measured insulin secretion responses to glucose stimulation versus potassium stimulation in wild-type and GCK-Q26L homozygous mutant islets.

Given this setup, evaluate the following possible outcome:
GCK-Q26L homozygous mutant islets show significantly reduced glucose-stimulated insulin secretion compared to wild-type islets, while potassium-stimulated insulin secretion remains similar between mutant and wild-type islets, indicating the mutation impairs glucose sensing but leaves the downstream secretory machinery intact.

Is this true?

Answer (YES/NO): YES